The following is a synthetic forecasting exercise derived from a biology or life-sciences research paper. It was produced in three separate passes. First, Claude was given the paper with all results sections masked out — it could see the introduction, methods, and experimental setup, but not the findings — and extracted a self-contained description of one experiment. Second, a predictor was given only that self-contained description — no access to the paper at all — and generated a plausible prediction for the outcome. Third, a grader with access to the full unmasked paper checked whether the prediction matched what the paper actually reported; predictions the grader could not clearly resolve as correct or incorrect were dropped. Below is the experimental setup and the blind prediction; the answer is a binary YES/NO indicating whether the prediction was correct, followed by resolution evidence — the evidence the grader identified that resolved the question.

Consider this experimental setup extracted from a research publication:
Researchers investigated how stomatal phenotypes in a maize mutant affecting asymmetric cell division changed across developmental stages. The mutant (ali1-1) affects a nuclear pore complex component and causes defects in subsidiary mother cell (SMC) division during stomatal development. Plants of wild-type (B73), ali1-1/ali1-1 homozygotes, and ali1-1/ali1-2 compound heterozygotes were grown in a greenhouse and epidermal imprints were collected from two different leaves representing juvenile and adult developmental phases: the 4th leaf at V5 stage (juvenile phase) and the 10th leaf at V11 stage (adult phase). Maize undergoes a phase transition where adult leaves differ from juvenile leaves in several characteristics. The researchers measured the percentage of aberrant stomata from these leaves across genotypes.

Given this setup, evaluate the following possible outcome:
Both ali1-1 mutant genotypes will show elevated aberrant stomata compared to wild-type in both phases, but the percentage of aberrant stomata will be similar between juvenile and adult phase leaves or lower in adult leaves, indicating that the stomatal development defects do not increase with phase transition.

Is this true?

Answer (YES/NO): NO